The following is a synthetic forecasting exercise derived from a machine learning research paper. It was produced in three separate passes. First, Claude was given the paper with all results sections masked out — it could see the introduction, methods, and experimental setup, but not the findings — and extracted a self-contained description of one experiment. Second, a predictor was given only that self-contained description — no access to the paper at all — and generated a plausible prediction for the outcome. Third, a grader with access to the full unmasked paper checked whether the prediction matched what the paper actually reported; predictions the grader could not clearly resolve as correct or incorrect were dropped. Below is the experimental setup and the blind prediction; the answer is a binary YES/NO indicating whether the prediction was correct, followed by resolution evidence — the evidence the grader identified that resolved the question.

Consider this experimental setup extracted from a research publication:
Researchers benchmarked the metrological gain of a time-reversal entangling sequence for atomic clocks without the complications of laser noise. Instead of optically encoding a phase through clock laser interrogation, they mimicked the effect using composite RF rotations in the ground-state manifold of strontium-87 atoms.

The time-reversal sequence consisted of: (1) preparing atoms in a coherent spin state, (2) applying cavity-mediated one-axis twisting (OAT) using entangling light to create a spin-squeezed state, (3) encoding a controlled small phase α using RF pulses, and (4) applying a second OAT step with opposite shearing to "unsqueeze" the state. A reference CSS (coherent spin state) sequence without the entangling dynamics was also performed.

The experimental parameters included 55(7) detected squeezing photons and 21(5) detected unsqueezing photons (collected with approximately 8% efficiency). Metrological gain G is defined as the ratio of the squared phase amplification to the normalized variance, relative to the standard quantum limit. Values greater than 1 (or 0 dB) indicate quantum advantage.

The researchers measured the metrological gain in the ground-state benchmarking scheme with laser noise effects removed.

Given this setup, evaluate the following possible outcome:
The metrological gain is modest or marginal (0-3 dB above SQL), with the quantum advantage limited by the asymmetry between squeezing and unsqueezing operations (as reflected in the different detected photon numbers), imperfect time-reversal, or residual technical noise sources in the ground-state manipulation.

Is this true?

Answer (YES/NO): NO